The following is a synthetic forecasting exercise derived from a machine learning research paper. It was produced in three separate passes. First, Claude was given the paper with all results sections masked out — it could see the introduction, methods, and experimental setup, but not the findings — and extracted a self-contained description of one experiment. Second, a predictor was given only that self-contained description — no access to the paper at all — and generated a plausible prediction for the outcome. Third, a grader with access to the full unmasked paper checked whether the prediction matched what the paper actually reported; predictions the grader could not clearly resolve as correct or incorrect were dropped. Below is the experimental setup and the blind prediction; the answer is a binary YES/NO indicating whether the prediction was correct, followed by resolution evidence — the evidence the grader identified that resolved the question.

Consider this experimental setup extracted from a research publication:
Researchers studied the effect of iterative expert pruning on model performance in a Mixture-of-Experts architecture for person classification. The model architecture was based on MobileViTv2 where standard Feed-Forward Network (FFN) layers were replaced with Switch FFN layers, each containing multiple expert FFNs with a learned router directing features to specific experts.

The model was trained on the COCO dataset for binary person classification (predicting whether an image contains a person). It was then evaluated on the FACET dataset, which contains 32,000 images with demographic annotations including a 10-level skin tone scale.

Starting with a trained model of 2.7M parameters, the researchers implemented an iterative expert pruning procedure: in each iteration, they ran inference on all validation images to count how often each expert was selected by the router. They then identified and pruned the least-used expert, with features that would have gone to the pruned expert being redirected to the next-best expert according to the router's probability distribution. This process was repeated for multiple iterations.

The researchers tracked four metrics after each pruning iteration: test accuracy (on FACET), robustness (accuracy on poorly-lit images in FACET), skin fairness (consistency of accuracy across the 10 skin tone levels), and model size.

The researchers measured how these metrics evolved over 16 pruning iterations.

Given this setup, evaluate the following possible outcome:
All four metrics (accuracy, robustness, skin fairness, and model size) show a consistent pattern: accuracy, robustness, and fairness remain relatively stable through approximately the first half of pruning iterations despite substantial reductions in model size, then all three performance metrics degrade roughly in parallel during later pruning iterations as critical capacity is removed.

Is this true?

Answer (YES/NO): NO